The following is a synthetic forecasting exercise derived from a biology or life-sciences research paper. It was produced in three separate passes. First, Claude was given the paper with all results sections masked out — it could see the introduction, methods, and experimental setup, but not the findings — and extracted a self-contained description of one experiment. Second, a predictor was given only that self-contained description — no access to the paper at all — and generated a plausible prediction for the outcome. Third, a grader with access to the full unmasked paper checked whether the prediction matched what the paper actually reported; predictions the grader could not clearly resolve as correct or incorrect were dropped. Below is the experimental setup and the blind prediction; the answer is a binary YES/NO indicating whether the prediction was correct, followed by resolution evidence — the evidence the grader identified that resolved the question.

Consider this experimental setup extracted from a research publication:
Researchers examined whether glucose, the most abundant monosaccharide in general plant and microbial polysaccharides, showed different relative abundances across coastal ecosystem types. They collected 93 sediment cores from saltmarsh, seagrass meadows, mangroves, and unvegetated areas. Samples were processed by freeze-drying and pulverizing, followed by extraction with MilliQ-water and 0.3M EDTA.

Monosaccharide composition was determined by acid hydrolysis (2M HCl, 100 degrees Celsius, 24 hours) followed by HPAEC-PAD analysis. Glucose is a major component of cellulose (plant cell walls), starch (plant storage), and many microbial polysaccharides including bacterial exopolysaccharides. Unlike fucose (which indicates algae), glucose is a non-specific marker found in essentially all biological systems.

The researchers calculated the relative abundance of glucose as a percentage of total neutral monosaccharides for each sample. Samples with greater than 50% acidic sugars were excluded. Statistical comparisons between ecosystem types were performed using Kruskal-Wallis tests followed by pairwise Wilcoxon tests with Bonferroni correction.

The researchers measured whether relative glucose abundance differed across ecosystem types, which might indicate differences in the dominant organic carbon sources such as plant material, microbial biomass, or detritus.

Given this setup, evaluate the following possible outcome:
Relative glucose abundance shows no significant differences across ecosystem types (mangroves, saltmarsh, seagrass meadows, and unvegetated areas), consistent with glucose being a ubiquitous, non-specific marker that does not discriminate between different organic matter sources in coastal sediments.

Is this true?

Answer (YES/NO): YES